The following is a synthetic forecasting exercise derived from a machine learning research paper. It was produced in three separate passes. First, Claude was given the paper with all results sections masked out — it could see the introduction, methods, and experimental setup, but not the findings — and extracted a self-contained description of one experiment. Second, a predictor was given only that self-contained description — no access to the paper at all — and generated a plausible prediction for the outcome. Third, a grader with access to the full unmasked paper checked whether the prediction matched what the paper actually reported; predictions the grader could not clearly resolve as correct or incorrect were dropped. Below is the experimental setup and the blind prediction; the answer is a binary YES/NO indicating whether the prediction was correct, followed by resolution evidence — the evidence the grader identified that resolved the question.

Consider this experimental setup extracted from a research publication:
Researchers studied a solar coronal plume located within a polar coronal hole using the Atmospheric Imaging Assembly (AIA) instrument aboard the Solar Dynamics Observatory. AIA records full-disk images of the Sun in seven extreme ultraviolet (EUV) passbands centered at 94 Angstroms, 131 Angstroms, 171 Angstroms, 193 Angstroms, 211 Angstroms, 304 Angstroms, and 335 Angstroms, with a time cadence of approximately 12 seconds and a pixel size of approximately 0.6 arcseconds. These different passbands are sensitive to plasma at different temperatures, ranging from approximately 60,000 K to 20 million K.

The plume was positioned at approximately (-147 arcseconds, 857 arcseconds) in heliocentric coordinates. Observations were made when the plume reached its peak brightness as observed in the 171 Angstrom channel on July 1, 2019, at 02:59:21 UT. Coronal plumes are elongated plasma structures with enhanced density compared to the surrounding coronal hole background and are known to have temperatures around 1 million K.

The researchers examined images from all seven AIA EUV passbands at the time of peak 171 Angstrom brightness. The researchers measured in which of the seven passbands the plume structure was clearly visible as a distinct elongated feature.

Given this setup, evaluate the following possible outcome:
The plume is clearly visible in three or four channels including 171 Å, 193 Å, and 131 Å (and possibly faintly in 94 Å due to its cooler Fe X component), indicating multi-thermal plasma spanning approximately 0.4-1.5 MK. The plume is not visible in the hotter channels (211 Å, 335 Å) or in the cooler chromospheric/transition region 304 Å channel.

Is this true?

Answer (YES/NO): NO